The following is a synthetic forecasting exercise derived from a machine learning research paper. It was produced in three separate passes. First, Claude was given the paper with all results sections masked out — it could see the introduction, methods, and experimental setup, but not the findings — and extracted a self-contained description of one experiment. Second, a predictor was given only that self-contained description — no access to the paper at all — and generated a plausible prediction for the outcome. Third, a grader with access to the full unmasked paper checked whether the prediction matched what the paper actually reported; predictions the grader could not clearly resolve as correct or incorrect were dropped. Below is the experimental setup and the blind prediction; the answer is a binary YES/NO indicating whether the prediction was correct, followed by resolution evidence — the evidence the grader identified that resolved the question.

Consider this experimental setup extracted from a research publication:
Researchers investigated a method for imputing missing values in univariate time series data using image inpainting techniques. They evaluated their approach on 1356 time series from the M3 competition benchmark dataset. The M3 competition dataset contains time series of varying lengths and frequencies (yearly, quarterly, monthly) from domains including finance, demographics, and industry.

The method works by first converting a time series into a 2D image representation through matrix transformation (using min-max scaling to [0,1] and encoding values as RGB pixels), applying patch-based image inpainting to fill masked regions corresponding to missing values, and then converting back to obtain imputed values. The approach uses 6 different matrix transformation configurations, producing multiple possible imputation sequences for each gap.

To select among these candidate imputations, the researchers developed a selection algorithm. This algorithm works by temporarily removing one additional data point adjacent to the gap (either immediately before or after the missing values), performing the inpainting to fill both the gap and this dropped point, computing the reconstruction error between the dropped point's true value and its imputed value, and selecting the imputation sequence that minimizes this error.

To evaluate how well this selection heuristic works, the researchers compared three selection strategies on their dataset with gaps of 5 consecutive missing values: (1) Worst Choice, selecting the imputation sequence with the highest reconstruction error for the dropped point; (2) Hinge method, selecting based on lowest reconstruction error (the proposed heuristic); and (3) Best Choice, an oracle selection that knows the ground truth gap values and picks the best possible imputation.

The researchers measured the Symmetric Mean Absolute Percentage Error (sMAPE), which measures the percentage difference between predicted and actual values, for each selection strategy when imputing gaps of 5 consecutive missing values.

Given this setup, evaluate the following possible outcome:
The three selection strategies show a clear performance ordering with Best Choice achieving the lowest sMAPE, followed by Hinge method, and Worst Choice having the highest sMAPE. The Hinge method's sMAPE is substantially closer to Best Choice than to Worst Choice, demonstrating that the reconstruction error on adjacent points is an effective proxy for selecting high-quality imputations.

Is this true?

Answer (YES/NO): YES